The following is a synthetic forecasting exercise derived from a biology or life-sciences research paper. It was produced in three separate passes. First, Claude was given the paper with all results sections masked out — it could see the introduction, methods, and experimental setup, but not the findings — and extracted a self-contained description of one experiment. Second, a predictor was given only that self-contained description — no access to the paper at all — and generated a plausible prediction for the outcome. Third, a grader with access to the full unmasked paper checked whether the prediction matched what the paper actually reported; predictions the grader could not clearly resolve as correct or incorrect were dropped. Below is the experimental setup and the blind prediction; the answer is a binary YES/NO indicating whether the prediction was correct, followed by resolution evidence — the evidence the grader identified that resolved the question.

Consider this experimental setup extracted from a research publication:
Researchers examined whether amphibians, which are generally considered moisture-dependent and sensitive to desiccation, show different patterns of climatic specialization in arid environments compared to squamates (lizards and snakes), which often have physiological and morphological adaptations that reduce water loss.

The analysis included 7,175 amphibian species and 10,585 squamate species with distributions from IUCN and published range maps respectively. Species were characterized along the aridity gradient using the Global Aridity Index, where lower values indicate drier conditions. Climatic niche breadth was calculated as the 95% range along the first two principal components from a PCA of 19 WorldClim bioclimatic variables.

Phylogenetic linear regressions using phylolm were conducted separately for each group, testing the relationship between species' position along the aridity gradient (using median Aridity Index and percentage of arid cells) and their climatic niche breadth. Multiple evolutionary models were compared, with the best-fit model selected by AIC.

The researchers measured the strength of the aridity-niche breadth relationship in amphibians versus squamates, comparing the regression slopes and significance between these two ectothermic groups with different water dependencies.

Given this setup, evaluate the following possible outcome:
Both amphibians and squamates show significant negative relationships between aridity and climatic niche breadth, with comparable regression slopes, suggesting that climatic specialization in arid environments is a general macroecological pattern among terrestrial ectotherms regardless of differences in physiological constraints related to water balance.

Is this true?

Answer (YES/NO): NO